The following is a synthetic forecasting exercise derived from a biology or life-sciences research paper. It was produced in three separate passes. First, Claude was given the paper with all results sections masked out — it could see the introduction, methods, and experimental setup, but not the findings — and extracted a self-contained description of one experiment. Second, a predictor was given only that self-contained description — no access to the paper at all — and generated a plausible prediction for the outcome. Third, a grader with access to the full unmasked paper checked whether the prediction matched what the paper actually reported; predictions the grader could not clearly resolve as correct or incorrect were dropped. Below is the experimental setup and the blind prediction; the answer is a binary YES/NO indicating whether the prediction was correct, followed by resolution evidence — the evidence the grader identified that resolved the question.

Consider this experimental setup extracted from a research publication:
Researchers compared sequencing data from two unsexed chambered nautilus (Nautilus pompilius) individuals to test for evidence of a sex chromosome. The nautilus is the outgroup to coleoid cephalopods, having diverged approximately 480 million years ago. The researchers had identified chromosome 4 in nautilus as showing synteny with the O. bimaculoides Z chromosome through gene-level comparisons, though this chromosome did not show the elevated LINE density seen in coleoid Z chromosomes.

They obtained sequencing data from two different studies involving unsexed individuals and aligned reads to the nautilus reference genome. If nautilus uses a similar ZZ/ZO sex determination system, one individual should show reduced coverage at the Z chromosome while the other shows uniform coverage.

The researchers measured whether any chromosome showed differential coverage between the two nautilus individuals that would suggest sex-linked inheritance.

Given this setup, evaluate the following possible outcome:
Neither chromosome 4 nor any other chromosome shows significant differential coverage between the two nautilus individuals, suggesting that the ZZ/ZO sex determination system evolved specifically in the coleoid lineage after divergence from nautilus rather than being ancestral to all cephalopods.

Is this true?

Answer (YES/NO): NO